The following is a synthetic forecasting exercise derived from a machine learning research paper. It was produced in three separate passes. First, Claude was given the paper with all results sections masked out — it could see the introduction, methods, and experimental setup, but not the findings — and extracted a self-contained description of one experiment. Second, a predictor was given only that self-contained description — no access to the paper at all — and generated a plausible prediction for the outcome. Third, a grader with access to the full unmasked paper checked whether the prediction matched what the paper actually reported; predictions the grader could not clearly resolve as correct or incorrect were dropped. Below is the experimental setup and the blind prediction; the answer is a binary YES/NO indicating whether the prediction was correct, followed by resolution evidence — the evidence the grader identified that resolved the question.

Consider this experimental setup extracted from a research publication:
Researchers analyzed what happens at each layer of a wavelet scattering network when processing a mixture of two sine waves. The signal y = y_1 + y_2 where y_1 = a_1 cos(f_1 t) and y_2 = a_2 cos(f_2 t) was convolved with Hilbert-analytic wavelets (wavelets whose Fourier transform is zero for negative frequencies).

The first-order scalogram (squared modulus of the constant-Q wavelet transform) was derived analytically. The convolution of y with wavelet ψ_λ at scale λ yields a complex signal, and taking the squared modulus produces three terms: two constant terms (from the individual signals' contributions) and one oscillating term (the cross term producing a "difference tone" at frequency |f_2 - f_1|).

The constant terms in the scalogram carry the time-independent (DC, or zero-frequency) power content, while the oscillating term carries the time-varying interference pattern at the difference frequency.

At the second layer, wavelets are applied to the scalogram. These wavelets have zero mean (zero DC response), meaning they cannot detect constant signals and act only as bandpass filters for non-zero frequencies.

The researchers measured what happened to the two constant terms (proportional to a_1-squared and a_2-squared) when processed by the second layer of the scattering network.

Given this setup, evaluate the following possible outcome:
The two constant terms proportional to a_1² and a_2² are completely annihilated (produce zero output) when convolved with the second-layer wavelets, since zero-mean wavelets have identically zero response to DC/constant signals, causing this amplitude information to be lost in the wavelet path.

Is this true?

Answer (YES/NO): YES